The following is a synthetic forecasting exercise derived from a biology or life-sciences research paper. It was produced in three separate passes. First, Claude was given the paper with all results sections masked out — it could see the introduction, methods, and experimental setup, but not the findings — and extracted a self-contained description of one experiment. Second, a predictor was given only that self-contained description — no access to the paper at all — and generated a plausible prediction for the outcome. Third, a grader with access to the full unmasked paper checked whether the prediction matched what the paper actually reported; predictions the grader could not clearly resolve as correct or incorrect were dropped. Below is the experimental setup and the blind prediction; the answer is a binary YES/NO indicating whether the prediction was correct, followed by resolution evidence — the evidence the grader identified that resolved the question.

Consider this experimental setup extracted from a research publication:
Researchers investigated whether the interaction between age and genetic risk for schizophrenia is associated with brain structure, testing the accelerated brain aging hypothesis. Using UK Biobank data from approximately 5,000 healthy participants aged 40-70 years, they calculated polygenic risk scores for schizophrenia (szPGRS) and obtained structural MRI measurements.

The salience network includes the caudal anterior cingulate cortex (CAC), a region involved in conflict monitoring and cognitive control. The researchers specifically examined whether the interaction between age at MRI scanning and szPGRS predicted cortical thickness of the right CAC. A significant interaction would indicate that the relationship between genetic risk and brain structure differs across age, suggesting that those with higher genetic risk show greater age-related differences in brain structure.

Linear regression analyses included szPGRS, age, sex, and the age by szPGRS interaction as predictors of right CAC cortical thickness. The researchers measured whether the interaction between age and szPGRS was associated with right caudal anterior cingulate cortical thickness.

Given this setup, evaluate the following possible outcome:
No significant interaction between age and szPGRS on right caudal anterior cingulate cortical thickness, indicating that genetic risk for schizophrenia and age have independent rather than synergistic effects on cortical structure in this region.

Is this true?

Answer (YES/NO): NO